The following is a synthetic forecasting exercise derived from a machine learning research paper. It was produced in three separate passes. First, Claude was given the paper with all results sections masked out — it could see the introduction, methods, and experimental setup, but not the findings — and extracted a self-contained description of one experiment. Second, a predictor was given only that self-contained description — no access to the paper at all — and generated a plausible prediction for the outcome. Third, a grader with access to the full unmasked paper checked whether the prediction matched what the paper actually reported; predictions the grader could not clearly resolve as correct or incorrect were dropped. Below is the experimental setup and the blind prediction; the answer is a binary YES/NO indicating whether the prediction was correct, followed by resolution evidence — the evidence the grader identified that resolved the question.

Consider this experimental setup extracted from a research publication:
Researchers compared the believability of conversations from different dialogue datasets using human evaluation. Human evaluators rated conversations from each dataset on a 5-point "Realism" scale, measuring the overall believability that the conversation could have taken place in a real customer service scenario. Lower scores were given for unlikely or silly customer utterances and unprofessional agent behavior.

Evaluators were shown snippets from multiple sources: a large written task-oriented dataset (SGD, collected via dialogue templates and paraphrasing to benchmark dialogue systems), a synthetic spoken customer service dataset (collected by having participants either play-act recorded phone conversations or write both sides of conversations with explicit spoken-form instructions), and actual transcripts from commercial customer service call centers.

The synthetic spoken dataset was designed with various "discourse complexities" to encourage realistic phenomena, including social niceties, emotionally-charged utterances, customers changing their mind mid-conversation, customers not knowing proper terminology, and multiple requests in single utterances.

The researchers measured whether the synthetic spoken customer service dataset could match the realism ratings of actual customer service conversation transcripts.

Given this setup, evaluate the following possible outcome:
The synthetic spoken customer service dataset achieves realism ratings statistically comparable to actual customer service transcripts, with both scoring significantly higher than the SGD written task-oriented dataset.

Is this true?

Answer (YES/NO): NO